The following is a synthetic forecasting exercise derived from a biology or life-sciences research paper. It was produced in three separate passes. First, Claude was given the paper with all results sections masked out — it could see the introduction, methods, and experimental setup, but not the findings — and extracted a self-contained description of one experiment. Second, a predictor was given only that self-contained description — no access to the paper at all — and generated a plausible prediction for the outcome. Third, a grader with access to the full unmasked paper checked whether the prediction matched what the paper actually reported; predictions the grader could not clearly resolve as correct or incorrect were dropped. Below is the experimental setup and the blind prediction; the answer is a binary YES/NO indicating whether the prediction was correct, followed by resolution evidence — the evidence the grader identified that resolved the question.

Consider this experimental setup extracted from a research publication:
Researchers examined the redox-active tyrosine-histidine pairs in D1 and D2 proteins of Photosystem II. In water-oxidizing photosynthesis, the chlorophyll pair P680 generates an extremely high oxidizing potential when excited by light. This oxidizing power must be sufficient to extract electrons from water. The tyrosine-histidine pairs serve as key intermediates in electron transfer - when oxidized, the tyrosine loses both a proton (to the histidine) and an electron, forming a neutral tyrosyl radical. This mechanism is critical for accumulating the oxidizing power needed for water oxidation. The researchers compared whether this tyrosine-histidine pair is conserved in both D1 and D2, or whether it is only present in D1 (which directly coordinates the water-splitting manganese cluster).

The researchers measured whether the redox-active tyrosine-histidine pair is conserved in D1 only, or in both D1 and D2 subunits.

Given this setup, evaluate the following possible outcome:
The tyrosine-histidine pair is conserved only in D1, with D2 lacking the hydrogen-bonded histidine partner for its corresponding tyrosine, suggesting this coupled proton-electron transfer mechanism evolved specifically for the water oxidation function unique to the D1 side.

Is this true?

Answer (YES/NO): NO